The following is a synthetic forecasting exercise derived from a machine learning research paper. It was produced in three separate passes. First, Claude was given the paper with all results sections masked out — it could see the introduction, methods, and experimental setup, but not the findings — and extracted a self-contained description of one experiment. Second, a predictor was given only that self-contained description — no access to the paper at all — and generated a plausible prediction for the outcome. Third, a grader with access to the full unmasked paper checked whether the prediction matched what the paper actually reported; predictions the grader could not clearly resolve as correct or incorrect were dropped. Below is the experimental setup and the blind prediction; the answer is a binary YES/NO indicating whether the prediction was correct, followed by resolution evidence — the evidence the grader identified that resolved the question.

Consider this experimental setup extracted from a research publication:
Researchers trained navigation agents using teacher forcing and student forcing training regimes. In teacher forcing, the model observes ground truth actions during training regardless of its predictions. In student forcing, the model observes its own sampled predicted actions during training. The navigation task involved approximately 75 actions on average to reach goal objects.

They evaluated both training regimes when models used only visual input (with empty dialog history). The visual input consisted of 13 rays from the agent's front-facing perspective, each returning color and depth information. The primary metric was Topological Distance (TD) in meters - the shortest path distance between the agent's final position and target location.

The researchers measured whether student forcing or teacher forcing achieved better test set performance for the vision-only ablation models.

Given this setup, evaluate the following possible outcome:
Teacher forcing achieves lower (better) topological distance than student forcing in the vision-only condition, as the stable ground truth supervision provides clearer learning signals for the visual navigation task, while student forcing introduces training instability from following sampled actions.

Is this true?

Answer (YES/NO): NO